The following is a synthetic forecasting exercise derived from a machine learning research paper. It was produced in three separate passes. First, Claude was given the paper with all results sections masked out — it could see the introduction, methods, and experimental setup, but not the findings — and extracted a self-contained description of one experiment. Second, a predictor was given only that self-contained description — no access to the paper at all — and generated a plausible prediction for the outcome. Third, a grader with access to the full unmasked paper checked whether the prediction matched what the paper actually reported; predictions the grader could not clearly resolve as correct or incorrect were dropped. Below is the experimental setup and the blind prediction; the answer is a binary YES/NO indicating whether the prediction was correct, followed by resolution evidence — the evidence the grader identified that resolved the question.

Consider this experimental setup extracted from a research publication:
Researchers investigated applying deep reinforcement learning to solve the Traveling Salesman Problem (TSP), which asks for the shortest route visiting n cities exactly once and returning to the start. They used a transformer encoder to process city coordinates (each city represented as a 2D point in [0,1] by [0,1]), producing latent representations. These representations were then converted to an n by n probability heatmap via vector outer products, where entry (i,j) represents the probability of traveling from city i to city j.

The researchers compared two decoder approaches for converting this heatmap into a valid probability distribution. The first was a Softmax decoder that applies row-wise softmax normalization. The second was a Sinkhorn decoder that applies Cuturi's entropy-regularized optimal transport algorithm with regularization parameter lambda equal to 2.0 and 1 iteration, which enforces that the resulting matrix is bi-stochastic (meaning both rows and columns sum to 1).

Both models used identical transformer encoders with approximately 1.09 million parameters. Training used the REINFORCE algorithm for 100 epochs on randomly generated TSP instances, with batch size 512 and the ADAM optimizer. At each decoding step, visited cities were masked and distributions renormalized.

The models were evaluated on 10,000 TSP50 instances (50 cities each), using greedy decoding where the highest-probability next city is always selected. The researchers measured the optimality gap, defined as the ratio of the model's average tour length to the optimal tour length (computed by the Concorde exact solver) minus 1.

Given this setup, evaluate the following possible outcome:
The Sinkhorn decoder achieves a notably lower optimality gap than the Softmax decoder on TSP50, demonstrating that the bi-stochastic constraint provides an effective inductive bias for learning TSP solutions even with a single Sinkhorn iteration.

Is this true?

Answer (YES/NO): YES